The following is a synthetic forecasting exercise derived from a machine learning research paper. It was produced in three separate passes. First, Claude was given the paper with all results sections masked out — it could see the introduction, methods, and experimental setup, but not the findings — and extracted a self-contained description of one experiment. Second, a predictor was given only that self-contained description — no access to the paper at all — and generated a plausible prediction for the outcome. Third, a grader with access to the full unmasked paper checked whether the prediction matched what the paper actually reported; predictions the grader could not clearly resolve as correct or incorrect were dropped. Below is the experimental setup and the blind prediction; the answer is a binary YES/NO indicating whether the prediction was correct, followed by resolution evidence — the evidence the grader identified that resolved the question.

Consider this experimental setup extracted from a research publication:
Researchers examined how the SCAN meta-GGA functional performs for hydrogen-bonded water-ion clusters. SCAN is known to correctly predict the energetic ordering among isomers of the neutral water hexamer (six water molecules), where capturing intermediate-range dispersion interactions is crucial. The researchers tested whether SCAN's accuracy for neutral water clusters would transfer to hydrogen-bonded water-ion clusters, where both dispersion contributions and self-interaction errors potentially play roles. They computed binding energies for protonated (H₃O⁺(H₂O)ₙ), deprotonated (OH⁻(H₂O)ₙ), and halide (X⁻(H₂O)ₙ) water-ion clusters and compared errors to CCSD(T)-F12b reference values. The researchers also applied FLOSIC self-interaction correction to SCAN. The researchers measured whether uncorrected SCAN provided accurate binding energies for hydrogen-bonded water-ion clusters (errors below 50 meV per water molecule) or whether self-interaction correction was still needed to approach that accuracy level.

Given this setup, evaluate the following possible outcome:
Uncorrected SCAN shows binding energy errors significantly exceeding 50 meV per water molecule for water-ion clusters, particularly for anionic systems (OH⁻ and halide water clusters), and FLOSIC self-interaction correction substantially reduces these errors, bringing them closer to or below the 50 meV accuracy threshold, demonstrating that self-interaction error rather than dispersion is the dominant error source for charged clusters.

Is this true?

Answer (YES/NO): YES